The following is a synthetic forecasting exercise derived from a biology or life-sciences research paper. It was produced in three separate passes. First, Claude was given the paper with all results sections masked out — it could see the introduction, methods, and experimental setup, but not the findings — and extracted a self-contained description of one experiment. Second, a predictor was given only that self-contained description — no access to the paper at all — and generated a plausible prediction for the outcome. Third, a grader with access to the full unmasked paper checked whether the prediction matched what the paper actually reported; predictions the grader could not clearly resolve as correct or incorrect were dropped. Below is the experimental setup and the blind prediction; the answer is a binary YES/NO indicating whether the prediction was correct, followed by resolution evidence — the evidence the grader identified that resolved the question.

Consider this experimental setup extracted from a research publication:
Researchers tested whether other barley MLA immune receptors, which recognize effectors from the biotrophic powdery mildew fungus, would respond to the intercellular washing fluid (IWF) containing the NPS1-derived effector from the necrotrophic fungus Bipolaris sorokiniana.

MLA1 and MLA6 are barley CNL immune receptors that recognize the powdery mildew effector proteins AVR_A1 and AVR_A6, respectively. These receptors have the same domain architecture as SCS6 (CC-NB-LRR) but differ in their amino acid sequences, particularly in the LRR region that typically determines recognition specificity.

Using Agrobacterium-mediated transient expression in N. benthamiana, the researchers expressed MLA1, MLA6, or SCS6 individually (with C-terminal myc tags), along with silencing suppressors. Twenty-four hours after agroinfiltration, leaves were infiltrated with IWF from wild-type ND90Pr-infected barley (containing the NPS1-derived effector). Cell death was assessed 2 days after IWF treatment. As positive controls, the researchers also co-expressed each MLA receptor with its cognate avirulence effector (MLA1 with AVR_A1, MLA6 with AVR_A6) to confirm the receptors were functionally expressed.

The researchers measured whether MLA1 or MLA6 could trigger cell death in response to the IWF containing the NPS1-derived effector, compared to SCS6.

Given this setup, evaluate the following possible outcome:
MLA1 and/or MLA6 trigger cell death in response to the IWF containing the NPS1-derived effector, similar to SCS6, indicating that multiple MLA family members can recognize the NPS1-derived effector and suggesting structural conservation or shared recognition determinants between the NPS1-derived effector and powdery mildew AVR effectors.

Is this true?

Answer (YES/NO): NO